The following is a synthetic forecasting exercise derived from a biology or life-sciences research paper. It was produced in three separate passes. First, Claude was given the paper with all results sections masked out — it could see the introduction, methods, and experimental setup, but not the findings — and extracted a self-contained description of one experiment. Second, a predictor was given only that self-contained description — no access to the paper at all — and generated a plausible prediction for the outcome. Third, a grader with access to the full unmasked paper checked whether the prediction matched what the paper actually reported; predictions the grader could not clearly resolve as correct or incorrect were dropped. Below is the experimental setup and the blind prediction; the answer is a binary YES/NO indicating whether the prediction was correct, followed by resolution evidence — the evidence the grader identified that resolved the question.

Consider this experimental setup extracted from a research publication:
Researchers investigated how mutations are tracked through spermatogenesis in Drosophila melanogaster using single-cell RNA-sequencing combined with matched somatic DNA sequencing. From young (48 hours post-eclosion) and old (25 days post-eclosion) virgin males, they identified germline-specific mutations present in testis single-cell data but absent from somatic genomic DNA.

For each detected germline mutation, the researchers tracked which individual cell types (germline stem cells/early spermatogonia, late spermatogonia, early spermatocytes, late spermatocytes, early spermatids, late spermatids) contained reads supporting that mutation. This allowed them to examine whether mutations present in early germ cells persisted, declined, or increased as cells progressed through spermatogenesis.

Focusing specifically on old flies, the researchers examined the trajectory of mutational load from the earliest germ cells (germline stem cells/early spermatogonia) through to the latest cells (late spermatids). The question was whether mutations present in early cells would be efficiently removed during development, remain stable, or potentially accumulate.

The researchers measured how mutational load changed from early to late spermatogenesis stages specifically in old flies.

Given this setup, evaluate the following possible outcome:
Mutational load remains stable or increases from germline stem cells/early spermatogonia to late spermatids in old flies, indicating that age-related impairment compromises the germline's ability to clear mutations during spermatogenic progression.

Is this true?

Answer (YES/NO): YES